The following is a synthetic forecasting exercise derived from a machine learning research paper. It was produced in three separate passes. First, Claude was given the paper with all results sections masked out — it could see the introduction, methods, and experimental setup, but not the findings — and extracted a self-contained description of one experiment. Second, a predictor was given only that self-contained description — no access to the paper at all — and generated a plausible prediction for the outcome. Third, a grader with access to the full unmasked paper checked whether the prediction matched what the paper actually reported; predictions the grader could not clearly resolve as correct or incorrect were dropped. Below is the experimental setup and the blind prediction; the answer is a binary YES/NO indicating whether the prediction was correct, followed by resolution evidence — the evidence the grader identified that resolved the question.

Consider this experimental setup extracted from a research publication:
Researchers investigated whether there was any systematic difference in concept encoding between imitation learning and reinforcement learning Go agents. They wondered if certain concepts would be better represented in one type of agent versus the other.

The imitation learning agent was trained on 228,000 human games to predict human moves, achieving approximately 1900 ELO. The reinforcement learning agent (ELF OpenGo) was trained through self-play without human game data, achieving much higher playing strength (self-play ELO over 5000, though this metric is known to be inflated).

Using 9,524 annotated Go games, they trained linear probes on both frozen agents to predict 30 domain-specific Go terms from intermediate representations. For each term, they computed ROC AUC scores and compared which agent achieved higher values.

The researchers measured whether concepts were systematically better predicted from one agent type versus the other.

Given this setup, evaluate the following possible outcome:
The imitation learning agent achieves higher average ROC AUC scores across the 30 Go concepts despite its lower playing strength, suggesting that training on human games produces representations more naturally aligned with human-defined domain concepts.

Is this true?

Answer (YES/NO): NO